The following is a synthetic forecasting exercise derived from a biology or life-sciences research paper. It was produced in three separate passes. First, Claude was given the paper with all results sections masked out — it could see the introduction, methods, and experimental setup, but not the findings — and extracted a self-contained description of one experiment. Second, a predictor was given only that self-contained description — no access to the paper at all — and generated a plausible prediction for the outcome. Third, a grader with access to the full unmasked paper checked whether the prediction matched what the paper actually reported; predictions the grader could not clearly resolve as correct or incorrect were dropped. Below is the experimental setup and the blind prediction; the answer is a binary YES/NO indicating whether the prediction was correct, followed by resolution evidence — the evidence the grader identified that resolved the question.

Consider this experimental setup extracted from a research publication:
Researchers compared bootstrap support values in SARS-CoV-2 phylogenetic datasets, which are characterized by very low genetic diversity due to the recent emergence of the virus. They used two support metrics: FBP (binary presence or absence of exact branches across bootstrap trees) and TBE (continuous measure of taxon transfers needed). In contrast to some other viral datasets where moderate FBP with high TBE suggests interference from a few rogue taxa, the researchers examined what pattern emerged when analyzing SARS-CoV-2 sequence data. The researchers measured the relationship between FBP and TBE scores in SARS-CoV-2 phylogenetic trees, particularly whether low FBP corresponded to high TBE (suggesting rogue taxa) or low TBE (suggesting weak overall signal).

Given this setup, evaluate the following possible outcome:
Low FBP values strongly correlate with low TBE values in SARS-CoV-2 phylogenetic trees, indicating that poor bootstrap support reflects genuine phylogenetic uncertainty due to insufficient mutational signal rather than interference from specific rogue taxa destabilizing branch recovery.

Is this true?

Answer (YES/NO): NO